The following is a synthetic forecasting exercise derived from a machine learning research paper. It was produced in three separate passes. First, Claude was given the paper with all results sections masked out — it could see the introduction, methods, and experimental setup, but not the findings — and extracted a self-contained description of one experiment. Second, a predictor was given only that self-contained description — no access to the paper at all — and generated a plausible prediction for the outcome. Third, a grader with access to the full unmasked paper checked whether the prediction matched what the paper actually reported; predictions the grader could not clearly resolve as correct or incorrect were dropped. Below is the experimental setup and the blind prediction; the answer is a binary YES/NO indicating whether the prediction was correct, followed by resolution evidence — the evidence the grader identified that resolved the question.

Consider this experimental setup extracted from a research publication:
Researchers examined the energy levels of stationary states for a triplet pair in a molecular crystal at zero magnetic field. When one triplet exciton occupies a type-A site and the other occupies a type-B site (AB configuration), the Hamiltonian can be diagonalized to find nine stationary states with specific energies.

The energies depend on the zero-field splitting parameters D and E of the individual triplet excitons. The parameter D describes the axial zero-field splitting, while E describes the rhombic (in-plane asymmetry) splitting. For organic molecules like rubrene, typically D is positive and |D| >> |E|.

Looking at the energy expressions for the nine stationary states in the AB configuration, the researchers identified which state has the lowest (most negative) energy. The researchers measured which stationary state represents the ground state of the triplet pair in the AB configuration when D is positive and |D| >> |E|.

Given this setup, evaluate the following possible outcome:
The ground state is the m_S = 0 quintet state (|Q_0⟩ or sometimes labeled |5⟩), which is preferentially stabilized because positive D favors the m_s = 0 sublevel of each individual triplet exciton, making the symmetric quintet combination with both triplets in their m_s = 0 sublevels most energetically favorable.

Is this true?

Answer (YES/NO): NO